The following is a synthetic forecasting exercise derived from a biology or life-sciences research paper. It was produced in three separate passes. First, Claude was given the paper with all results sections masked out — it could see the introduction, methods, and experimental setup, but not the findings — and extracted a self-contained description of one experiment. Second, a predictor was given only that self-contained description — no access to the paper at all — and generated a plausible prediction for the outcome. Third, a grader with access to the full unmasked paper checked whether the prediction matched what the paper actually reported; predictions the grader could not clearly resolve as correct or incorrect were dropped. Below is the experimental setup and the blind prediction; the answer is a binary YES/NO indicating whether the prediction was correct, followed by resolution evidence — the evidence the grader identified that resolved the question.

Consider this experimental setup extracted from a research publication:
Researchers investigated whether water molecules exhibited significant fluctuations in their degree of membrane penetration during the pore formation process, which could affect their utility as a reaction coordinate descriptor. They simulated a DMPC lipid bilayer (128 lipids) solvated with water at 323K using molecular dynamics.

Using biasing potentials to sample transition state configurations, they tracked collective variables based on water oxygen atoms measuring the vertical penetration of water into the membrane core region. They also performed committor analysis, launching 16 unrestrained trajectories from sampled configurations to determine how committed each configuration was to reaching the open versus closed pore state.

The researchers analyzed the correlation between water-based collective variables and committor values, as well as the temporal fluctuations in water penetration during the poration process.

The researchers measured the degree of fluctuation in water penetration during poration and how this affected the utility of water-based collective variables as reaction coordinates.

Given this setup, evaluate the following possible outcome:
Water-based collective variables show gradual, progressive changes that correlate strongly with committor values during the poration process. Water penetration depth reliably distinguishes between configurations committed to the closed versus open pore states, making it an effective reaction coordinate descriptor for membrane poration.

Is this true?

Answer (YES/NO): NO